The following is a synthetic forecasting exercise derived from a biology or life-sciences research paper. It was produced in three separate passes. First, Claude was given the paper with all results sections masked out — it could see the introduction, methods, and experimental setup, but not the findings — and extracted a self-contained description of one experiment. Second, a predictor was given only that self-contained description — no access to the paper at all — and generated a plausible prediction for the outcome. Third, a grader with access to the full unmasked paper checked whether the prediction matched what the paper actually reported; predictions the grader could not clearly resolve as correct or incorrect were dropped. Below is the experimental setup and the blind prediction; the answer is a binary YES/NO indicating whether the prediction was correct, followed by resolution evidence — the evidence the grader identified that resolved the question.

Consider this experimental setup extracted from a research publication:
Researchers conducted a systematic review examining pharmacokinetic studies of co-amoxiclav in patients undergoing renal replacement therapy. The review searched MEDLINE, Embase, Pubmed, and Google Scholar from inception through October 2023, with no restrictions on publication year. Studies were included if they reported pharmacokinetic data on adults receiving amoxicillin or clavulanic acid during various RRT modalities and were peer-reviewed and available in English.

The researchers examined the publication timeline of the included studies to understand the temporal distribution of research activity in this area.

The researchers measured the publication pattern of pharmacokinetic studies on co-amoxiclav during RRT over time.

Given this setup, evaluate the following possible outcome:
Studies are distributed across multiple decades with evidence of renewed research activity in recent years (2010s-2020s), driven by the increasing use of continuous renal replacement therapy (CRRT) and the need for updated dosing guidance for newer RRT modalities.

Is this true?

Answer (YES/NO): YES